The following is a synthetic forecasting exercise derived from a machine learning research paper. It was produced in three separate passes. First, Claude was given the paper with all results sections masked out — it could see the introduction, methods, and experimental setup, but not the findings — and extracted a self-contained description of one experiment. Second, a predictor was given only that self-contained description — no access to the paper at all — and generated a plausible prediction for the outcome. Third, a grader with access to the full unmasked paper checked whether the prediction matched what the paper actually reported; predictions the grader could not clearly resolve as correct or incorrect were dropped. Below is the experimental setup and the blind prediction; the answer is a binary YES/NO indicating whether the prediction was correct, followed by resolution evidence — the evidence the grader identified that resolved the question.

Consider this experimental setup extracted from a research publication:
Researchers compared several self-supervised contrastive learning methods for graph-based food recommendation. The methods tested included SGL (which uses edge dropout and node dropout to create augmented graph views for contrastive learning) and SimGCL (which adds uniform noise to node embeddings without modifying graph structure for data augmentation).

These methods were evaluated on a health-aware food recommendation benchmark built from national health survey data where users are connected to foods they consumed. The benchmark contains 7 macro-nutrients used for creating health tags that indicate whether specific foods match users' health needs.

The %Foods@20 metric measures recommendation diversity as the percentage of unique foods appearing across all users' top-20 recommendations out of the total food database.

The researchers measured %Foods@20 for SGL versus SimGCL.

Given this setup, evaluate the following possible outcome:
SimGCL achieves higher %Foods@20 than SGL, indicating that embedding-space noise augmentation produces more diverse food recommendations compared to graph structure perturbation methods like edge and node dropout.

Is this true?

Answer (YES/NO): NO